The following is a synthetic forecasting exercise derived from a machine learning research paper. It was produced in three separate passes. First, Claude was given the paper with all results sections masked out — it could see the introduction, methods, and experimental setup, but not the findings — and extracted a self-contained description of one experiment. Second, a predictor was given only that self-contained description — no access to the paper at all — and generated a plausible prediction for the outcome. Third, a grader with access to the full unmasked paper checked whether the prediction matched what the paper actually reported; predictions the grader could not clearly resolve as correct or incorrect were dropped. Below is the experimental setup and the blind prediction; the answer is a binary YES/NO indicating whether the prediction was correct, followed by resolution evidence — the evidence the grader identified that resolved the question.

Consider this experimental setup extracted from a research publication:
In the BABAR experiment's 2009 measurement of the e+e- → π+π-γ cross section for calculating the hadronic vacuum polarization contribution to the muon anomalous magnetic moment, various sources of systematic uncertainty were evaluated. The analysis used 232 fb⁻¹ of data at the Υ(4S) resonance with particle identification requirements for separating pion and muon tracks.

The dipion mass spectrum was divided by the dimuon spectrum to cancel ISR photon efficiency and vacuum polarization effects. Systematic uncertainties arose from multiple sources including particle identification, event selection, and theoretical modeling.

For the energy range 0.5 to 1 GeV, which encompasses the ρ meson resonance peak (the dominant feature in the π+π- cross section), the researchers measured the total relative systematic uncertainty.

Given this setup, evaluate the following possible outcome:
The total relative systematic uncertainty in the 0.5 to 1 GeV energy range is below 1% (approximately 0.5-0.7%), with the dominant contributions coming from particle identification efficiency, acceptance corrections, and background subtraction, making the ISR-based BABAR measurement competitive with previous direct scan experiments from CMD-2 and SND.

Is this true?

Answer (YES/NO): YES